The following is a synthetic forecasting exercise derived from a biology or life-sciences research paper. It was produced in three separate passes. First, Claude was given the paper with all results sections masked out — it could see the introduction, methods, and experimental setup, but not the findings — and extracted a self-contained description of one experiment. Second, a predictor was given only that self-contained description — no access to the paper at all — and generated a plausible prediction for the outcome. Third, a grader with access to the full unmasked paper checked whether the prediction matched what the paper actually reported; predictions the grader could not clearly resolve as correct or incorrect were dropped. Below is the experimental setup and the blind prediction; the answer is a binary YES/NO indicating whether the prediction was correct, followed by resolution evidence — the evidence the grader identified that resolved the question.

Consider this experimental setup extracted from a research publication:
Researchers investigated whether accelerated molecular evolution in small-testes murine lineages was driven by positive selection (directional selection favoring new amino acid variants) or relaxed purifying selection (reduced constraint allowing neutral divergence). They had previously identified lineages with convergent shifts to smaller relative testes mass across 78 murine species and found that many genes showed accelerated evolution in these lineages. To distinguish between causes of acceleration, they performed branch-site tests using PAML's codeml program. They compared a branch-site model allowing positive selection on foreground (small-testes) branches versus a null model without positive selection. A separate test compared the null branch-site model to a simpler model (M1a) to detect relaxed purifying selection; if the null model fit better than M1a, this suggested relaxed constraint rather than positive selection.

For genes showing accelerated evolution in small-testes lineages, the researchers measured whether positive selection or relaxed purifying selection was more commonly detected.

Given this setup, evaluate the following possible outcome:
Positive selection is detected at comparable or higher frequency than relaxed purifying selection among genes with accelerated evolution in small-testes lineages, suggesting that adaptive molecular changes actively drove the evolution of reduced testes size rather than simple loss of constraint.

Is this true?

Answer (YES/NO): NO